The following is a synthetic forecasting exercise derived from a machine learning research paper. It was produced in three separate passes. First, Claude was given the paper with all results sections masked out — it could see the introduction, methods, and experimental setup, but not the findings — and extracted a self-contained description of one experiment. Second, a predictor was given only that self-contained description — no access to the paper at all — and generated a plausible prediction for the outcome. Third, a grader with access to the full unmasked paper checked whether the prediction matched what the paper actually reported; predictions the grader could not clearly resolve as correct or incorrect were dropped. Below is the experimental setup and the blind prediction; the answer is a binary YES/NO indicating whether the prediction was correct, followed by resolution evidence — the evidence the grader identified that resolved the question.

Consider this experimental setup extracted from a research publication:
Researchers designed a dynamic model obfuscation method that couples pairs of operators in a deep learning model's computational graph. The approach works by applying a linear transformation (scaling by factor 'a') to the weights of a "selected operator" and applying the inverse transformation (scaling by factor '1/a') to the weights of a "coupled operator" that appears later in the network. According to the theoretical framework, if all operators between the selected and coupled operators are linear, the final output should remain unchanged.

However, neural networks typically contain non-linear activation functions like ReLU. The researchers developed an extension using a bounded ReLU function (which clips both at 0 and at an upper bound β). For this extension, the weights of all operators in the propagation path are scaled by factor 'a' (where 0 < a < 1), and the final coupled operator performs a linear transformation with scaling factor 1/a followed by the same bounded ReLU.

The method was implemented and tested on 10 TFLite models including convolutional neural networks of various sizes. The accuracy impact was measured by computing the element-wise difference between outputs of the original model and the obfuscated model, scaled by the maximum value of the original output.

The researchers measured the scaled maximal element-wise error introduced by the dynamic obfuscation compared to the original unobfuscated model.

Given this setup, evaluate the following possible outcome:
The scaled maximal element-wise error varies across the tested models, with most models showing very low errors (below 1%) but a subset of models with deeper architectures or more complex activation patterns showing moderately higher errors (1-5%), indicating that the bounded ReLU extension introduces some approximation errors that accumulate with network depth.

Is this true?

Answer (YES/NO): NO